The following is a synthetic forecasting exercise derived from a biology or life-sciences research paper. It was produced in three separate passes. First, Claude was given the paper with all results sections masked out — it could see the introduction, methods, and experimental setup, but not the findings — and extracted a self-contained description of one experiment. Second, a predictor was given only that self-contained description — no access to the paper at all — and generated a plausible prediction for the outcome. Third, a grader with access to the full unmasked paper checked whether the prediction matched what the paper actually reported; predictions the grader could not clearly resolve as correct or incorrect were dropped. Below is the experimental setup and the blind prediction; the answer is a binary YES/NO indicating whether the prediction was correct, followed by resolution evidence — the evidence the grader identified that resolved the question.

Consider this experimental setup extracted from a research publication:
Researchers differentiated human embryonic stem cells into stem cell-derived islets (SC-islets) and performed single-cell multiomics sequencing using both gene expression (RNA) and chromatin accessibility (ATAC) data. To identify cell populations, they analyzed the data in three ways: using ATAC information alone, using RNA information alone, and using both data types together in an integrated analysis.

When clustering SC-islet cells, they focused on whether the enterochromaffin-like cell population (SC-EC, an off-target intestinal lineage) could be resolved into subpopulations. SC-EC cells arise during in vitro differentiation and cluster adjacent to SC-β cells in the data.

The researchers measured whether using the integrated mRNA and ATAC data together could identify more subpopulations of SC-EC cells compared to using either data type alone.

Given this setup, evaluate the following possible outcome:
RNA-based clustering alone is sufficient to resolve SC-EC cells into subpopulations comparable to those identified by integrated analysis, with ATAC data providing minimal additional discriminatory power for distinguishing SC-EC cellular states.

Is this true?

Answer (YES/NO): NO